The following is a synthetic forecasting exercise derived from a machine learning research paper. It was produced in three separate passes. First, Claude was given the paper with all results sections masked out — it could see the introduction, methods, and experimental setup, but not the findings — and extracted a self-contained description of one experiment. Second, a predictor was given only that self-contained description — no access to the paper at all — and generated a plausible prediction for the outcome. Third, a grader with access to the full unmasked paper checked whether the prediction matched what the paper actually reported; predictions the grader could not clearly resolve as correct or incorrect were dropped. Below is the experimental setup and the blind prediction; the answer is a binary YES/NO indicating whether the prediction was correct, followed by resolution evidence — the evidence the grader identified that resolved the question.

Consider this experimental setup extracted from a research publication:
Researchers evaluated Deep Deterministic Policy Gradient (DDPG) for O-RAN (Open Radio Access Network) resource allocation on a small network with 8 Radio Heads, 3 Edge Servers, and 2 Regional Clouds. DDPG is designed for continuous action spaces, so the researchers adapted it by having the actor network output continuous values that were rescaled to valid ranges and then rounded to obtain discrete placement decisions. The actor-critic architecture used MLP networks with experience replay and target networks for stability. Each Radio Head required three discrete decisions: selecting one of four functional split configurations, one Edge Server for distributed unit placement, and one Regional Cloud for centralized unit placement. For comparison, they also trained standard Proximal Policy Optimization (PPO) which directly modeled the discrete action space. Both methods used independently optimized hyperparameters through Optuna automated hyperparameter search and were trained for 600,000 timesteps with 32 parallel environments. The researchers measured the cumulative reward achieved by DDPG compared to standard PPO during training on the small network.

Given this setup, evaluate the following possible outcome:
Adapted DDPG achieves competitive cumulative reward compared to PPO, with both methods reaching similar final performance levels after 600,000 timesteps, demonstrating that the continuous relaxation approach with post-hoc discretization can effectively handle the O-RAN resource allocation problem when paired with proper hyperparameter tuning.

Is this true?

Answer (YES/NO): NO